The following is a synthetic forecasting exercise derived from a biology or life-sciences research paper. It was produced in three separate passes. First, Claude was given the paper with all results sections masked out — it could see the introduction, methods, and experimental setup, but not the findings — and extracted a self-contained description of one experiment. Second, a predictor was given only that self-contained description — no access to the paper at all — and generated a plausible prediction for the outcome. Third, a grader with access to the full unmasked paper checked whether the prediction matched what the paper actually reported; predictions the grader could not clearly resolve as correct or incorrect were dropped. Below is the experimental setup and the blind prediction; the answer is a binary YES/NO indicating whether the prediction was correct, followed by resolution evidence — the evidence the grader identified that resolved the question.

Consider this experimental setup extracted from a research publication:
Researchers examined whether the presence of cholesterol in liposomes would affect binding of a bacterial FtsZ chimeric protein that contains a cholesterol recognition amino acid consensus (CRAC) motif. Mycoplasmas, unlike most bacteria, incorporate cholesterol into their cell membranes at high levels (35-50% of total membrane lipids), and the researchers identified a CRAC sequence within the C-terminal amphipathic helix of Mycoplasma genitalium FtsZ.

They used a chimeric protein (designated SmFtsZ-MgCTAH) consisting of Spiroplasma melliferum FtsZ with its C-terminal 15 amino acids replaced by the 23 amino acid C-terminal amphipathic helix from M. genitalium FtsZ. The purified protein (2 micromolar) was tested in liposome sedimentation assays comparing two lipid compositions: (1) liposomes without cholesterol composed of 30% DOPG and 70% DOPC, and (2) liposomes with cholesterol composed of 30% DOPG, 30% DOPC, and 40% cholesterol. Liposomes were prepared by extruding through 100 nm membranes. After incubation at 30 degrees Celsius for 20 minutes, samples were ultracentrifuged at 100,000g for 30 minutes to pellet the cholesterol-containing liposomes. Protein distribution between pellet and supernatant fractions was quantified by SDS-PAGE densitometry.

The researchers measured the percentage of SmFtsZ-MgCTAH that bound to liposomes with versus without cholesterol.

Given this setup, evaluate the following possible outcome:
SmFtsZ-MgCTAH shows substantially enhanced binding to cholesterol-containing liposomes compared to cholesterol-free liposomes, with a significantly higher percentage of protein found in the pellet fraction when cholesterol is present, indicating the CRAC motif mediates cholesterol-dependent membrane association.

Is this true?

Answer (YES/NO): NO